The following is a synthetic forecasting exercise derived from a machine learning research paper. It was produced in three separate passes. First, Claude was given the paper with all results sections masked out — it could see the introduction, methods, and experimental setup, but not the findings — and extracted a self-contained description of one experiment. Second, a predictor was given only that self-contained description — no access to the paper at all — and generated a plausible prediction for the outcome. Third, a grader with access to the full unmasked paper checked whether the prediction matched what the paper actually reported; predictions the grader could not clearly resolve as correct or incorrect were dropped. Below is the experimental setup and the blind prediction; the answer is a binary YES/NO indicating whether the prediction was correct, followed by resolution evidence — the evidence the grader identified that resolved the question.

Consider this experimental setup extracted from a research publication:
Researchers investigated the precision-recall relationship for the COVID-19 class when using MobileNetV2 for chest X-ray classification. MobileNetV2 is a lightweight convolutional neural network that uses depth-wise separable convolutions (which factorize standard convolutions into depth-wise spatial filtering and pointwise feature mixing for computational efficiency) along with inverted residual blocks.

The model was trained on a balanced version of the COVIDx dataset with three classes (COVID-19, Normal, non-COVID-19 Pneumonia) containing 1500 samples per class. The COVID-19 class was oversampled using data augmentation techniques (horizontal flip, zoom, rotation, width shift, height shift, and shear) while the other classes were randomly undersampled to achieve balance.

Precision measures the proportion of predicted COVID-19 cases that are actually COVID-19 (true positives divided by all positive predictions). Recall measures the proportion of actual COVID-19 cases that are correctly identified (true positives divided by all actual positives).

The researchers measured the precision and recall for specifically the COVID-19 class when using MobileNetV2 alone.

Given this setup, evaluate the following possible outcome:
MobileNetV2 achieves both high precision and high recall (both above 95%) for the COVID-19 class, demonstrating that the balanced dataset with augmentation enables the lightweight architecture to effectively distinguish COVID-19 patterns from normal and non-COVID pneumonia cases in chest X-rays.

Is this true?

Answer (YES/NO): NO